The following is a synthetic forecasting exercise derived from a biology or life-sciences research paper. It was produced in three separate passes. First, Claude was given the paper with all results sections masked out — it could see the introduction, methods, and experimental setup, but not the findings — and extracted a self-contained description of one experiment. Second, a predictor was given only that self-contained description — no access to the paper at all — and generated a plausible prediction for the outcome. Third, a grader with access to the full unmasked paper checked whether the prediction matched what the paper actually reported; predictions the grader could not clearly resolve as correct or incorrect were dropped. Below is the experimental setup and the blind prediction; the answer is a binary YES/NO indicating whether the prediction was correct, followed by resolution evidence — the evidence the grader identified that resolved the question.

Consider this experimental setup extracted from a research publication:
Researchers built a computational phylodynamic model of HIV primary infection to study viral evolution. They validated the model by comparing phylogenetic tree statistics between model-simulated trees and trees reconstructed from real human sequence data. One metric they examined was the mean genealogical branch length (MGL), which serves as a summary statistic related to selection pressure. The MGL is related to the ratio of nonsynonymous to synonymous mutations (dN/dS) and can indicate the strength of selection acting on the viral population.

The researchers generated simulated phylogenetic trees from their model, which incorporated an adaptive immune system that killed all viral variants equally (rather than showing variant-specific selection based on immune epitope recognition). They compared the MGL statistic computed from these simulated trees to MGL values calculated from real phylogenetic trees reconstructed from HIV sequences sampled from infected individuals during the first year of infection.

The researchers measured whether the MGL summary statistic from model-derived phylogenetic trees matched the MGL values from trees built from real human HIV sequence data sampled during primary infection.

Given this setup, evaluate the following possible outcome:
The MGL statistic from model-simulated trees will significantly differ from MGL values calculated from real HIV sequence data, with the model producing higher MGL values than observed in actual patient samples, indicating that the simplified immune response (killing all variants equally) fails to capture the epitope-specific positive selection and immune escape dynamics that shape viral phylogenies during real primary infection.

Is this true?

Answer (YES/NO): NO